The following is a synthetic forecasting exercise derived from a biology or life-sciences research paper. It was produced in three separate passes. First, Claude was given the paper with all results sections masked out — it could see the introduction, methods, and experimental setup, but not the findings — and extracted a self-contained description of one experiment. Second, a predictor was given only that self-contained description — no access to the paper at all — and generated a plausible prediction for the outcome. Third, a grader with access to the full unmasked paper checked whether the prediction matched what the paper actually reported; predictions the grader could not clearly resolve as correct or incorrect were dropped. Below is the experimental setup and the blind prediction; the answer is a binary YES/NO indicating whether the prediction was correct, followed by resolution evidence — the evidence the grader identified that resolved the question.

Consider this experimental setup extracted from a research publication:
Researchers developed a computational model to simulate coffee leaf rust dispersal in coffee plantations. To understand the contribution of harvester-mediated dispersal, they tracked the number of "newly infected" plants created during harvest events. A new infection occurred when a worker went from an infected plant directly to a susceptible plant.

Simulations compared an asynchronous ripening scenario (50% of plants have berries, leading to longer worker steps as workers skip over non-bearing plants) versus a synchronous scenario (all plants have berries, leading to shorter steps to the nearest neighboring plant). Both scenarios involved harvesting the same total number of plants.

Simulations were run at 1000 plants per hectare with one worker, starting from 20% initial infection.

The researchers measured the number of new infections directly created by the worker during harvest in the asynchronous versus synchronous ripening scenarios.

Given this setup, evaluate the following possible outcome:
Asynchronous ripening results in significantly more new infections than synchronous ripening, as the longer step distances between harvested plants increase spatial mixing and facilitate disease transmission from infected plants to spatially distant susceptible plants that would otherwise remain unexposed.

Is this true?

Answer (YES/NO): NO